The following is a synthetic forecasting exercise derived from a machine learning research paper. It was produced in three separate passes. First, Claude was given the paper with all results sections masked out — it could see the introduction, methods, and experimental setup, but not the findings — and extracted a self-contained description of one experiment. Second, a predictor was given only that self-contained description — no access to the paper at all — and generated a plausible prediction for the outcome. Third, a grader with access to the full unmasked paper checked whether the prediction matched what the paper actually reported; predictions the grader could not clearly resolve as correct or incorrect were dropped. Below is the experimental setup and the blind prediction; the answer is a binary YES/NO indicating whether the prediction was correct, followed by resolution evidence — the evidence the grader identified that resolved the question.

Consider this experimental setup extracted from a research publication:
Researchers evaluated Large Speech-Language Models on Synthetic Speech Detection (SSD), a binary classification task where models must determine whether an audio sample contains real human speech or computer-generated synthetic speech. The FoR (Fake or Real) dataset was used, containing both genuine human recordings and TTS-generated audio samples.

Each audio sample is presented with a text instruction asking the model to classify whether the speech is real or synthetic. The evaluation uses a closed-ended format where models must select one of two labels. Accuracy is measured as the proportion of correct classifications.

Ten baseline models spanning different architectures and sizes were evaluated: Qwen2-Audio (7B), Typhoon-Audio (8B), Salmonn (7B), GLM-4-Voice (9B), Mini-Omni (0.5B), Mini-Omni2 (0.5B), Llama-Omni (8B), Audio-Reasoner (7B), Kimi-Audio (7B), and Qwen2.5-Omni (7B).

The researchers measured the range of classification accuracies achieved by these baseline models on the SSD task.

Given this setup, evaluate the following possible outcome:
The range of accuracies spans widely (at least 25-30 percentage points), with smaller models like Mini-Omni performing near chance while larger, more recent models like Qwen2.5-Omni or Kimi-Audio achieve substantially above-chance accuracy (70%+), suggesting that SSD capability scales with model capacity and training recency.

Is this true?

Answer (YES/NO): NO